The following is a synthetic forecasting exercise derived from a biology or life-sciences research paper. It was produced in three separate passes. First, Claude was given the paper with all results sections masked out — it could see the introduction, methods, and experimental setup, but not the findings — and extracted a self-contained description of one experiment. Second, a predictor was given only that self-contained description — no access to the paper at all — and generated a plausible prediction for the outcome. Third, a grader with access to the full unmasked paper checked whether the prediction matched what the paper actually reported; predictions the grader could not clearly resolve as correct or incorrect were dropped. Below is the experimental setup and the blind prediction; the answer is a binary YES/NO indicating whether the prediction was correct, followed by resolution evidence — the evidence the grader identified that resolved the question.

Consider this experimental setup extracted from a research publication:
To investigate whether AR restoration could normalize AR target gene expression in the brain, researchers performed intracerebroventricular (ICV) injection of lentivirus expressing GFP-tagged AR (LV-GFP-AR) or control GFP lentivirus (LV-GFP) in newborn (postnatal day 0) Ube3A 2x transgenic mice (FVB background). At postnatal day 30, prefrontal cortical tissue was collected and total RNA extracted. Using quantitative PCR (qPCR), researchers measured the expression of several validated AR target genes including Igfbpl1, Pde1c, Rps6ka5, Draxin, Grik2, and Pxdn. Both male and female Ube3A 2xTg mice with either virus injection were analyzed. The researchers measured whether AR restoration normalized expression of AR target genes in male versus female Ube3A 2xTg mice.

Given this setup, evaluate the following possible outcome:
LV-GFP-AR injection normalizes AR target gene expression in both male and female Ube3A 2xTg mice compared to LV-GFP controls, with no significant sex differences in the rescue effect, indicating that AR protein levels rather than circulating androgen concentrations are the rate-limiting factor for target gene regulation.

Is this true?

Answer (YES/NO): NO